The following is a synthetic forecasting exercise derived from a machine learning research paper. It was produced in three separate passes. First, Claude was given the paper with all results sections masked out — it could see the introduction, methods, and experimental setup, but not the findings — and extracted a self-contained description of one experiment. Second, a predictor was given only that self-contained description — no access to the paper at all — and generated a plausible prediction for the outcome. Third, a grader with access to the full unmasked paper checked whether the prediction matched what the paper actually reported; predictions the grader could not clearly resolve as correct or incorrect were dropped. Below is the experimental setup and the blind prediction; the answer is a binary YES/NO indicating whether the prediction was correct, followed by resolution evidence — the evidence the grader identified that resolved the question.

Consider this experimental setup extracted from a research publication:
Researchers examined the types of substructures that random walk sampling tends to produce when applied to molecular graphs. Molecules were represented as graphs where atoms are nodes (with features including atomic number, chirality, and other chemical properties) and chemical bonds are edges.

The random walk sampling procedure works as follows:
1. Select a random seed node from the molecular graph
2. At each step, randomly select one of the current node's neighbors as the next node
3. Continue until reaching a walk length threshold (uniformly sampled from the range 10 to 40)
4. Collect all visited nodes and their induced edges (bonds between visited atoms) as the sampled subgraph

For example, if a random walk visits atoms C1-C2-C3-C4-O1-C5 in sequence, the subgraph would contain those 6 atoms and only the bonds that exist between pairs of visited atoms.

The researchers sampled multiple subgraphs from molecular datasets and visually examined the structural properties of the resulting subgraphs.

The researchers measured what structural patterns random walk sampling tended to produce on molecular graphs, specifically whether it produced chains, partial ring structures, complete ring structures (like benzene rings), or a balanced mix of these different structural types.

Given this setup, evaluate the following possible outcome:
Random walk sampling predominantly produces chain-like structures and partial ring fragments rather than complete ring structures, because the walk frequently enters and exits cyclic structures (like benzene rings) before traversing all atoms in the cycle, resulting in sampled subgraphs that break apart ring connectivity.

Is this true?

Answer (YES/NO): YES